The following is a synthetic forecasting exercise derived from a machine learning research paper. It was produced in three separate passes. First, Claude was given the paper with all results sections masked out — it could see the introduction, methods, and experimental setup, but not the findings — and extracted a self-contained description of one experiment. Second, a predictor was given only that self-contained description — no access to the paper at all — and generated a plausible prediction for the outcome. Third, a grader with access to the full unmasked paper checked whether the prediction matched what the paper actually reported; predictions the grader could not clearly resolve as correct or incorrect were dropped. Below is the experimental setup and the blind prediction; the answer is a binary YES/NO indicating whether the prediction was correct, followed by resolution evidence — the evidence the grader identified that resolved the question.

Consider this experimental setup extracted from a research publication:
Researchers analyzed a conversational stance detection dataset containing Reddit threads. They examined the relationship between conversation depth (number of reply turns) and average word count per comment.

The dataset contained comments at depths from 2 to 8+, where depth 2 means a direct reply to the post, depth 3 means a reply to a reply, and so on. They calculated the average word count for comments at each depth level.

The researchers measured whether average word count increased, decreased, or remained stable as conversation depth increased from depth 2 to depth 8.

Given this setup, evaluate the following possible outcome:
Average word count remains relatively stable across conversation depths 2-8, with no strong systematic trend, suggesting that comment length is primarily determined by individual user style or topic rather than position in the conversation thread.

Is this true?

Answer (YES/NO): NO